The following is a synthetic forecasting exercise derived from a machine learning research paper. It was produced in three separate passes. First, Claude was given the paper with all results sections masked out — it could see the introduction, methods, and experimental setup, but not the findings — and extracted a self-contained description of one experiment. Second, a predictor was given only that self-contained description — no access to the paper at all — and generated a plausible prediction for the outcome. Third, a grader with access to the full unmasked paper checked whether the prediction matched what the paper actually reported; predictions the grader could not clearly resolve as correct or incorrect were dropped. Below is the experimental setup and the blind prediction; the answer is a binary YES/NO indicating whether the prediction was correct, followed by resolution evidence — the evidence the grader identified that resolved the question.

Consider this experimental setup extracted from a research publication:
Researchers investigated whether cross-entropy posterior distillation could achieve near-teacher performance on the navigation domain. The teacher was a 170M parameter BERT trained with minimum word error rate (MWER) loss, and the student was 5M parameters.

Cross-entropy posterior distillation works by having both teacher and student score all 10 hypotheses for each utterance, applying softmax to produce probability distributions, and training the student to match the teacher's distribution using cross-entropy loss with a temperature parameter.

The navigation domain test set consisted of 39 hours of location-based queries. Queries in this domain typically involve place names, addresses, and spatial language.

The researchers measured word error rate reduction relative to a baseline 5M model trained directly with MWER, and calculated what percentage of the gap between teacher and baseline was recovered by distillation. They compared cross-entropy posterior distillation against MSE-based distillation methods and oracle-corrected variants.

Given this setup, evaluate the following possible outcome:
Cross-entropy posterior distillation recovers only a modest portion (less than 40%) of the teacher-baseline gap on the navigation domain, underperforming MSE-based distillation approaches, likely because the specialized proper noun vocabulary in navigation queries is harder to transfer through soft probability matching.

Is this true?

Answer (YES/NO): NO